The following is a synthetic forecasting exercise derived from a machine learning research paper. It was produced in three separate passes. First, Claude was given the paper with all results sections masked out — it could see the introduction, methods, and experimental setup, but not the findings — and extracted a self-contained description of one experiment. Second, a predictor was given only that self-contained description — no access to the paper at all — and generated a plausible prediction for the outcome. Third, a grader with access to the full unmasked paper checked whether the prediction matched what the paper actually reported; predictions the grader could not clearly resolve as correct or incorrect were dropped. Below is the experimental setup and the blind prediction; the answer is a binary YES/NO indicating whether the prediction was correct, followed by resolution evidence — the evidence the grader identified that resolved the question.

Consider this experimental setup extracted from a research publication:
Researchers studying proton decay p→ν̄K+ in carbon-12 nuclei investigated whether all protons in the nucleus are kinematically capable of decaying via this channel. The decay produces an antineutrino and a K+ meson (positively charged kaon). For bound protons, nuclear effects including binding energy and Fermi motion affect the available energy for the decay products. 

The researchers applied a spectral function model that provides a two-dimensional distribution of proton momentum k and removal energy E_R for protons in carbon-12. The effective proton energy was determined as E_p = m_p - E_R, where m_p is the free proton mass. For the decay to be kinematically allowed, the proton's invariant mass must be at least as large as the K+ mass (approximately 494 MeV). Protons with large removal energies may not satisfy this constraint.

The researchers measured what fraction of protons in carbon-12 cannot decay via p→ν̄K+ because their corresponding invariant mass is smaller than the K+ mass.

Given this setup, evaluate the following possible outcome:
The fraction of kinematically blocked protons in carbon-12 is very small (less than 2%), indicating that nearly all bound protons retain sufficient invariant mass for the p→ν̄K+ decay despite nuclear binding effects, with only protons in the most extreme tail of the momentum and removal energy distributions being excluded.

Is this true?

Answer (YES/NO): NO